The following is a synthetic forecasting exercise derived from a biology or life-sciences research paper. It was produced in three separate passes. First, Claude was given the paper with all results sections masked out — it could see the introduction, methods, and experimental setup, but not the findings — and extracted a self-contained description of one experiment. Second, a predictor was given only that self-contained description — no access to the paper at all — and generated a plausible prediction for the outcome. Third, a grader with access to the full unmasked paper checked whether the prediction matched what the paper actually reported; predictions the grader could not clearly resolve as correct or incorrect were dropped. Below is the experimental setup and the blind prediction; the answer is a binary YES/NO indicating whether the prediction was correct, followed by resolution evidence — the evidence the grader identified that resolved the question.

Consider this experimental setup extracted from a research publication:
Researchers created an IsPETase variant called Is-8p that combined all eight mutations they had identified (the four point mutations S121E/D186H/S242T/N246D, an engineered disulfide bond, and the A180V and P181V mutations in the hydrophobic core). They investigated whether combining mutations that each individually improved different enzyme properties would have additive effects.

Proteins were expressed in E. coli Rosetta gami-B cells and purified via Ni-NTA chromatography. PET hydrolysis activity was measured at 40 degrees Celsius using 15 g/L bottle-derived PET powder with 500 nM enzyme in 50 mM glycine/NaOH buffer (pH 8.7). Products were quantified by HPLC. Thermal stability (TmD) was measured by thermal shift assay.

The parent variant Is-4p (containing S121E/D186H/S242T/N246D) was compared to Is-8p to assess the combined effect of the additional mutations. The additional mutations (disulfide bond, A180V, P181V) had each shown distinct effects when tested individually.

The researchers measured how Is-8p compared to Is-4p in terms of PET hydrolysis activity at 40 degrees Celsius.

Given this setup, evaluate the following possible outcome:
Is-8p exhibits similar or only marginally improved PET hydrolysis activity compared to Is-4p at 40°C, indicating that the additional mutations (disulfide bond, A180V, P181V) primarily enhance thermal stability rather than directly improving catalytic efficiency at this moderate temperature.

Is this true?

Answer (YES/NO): NO